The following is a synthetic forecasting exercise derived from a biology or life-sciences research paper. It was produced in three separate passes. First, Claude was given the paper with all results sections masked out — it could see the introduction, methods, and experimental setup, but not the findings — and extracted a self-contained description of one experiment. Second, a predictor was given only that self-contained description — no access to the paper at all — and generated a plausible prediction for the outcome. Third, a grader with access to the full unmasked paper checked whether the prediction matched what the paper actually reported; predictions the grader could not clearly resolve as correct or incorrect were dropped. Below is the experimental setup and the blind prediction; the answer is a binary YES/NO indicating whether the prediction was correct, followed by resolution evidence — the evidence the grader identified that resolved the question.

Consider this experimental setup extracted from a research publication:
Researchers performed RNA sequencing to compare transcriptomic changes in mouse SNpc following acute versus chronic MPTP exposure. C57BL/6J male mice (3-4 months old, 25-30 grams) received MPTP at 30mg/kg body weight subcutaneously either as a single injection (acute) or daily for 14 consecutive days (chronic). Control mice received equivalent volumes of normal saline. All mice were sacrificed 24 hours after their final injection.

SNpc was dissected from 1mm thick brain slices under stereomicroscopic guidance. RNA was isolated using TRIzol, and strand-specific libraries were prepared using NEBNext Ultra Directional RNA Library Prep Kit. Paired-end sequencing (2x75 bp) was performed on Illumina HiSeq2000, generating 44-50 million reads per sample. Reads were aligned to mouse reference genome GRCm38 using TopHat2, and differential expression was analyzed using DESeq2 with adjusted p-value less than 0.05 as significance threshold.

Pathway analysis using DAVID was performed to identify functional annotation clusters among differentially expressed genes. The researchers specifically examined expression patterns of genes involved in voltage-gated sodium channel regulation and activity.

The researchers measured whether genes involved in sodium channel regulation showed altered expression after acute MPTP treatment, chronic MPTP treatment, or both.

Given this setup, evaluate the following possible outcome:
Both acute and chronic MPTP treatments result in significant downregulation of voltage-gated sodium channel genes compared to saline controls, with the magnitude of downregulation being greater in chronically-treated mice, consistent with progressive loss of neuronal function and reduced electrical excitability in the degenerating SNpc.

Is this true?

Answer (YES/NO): NO